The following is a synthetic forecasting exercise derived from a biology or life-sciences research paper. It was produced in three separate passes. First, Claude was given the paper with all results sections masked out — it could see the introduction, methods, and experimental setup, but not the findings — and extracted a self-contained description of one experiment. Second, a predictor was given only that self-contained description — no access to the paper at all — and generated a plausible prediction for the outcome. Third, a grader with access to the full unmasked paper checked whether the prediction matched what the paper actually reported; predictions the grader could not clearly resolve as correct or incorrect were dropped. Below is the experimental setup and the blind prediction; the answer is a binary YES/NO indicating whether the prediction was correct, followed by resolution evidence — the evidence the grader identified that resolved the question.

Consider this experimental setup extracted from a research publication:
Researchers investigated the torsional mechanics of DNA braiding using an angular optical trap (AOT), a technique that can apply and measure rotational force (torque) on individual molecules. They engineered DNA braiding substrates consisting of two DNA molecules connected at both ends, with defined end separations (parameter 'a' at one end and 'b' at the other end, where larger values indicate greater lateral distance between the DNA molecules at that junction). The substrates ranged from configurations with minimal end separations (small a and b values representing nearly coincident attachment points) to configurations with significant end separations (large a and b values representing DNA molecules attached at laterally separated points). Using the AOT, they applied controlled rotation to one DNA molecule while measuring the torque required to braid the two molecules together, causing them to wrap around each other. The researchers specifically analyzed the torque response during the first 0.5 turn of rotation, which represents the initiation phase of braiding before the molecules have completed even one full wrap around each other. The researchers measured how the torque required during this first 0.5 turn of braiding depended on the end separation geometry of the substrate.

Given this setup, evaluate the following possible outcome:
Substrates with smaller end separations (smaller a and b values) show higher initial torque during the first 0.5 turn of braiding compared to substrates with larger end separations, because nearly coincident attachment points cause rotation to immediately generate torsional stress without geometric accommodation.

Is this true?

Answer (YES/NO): NO